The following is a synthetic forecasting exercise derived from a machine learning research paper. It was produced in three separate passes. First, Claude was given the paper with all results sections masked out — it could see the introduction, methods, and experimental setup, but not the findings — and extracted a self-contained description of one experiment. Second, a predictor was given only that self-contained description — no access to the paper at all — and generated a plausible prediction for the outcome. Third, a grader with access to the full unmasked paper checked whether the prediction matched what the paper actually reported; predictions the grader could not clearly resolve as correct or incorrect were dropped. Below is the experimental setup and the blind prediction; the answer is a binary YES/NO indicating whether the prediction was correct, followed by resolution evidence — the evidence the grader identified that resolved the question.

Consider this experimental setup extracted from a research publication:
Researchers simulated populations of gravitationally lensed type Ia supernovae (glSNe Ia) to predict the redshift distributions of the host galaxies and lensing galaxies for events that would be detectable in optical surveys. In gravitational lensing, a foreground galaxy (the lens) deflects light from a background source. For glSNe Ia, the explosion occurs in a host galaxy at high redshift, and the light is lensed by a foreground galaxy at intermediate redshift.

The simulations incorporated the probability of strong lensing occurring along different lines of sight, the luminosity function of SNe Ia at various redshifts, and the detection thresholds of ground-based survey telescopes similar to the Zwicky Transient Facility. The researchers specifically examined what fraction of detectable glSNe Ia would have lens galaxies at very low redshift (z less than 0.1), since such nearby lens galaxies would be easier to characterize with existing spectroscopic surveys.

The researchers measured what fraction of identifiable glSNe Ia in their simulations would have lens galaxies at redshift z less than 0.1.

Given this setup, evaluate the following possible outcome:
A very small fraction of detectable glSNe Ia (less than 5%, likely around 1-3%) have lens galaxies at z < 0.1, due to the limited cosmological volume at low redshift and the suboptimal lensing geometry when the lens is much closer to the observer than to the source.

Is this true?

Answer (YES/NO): YES